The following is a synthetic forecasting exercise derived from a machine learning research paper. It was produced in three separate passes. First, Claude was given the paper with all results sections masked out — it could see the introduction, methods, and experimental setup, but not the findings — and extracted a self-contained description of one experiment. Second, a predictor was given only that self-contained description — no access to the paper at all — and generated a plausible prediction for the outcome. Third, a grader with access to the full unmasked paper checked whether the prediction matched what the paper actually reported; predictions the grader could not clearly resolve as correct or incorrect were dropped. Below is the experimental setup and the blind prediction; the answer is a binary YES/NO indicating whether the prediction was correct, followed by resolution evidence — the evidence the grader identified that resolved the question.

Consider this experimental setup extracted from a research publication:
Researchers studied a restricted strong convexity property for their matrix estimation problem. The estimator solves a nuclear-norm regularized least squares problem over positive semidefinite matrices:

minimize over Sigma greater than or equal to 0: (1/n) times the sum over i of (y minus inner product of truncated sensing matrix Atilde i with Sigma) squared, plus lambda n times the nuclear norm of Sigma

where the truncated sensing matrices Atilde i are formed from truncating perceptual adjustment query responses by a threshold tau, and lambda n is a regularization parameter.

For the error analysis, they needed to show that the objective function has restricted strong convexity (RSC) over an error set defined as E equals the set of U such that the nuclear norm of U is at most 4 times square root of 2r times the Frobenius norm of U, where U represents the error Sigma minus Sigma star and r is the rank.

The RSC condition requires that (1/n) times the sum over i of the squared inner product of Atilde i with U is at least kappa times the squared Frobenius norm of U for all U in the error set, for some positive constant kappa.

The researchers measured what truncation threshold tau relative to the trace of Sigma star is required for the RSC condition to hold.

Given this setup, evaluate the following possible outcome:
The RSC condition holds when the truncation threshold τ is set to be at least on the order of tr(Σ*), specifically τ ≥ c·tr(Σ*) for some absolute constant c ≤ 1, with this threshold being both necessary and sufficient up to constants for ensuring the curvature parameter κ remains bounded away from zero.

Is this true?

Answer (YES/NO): NO